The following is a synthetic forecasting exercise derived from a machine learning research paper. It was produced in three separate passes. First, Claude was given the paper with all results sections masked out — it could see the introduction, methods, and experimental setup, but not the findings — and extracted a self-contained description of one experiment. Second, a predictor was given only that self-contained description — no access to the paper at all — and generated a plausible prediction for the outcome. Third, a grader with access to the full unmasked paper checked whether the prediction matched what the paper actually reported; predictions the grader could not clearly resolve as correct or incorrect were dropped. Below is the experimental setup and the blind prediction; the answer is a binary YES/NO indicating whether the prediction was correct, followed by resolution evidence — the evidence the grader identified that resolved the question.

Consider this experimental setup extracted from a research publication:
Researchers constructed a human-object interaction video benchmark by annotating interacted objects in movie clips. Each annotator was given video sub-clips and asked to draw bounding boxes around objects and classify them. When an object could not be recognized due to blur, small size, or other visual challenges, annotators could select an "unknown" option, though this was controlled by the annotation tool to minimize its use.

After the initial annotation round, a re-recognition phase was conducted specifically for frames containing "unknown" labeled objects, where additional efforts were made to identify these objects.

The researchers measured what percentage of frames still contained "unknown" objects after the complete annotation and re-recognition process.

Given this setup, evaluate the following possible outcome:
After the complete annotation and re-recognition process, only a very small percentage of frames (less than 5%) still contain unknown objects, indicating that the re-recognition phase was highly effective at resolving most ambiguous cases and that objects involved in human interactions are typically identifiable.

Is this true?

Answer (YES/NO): YES